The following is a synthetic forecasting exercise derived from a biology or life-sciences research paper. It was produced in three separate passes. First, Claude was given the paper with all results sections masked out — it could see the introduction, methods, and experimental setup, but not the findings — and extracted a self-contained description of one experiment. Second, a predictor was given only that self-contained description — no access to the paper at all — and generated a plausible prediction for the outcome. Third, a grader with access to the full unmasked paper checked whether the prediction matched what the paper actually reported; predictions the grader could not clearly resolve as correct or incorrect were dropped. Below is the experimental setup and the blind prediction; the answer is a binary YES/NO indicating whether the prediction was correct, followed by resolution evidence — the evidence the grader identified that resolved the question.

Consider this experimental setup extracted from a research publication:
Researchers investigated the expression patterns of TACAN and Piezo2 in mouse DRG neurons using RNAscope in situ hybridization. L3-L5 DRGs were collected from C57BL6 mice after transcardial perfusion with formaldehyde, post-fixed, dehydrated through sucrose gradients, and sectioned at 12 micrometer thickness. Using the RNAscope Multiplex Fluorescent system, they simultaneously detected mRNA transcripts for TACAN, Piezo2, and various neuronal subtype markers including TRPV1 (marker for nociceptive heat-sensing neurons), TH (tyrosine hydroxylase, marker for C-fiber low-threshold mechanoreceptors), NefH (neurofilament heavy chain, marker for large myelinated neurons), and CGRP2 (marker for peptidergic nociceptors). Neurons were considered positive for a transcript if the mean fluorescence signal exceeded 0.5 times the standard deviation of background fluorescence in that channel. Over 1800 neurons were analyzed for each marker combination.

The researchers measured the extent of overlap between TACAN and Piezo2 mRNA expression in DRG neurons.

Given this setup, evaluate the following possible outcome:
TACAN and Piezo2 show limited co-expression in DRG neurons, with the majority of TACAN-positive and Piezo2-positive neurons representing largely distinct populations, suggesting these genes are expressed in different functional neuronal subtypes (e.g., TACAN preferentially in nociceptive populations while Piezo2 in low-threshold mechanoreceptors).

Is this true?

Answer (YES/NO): NO